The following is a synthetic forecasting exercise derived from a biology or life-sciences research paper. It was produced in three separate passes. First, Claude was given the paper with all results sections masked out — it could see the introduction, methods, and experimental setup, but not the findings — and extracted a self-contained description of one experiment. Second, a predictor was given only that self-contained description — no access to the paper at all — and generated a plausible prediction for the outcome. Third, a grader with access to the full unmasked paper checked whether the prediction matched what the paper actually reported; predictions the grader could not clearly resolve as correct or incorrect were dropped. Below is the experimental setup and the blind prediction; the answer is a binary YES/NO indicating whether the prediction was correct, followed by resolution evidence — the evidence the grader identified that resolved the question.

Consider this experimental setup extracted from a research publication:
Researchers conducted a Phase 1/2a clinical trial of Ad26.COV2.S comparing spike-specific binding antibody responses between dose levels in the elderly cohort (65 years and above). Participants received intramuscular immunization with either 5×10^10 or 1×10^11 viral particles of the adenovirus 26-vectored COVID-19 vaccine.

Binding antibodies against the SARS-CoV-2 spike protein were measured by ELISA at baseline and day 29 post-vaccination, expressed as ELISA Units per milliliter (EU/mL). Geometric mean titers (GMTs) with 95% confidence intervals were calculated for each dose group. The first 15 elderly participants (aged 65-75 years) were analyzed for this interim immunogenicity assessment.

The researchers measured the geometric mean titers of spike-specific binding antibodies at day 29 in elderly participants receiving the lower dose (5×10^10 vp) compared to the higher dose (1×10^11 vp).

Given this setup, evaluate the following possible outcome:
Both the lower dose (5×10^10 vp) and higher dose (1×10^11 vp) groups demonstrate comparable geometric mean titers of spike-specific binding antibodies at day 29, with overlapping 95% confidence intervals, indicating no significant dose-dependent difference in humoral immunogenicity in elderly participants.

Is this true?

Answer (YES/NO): YES